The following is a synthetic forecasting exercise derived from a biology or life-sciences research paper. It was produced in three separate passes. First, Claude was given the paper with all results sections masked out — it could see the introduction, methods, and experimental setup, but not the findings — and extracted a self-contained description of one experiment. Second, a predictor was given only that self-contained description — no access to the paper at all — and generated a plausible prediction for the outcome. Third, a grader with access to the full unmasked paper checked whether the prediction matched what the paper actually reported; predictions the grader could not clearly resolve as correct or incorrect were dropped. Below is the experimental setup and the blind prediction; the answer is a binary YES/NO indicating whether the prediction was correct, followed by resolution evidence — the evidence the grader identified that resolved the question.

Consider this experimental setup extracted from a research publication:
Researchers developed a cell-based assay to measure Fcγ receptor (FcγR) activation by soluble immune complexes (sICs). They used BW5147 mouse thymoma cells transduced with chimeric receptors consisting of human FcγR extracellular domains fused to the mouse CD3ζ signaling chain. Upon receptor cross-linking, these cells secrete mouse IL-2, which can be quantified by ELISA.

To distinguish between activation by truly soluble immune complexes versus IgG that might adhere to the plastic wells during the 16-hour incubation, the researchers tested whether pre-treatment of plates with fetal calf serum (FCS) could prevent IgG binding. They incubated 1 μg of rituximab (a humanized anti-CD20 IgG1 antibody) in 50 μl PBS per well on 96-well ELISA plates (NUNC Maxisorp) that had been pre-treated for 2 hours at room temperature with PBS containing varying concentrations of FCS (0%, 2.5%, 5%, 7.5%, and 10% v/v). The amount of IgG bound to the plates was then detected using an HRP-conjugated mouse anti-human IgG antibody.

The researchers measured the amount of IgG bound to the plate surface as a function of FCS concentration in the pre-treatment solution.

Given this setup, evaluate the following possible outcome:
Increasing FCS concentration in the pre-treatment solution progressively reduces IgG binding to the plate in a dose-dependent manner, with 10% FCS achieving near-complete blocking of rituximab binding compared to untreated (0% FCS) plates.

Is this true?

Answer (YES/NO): NO